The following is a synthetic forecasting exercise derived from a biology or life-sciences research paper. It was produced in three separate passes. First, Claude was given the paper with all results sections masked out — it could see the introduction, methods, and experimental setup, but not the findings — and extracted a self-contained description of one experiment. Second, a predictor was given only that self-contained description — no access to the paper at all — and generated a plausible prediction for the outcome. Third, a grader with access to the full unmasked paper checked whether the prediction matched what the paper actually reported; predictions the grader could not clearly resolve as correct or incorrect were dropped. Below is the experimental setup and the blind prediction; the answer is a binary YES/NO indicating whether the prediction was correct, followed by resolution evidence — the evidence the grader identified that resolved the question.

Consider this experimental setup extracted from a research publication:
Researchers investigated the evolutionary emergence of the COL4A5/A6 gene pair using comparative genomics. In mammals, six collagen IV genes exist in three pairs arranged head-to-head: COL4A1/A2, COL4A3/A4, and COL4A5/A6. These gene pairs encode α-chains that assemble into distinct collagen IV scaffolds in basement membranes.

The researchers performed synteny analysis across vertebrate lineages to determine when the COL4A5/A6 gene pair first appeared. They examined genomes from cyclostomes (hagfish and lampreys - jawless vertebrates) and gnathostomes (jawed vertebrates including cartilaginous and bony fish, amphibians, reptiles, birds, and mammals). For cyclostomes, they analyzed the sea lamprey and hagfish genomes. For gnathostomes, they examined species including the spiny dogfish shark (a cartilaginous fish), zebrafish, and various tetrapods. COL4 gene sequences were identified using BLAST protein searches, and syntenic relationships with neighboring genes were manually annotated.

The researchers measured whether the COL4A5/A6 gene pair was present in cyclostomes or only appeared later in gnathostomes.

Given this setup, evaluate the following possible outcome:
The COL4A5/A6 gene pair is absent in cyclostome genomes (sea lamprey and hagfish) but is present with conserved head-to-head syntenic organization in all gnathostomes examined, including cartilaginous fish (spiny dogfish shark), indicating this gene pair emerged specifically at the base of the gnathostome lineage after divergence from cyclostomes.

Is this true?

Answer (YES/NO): YES